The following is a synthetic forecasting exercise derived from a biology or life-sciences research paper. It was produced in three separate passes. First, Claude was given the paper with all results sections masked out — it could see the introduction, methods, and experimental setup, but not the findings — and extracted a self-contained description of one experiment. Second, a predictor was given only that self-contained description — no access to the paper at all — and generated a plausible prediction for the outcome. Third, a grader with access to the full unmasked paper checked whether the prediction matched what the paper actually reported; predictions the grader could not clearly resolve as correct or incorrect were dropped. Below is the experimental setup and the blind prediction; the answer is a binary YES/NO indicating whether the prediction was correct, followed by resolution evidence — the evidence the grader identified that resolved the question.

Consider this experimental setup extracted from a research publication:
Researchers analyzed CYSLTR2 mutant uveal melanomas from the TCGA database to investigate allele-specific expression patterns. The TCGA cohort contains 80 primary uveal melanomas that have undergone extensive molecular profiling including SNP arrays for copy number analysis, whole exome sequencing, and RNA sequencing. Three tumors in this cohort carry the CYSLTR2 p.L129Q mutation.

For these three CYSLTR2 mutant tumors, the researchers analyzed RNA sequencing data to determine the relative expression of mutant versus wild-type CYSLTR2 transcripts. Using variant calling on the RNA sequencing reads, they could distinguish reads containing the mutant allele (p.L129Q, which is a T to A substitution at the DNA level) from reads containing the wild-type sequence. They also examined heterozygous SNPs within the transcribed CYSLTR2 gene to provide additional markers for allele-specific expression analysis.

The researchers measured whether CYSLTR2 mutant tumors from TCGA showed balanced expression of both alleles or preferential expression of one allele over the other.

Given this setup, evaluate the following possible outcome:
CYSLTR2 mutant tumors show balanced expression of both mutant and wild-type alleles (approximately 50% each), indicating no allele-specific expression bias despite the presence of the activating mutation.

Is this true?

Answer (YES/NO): NO